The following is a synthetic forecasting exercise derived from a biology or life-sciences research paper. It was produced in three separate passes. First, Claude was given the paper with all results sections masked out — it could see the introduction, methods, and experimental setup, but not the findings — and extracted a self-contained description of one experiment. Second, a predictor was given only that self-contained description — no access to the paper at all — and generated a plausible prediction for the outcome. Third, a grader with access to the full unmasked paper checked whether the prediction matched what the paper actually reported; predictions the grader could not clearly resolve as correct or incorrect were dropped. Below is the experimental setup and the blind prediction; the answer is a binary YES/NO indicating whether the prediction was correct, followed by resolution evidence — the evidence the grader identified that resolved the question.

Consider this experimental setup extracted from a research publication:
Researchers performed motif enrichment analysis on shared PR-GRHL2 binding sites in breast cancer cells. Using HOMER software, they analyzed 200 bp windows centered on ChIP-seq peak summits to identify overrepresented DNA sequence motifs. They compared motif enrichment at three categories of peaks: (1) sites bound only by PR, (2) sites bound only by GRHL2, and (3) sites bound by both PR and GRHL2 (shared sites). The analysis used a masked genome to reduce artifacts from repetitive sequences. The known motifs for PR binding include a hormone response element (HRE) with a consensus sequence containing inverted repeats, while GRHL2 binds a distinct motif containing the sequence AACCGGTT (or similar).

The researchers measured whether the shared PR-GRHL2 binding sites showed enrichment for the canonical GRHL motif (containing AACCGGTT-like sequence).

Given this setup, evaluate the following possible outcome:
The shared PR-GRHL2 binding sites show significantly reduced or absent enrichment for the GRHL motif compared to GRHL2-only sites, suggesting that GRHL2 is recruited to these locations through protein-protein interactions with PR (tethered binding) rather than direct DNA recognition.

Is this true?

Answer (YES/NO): NO